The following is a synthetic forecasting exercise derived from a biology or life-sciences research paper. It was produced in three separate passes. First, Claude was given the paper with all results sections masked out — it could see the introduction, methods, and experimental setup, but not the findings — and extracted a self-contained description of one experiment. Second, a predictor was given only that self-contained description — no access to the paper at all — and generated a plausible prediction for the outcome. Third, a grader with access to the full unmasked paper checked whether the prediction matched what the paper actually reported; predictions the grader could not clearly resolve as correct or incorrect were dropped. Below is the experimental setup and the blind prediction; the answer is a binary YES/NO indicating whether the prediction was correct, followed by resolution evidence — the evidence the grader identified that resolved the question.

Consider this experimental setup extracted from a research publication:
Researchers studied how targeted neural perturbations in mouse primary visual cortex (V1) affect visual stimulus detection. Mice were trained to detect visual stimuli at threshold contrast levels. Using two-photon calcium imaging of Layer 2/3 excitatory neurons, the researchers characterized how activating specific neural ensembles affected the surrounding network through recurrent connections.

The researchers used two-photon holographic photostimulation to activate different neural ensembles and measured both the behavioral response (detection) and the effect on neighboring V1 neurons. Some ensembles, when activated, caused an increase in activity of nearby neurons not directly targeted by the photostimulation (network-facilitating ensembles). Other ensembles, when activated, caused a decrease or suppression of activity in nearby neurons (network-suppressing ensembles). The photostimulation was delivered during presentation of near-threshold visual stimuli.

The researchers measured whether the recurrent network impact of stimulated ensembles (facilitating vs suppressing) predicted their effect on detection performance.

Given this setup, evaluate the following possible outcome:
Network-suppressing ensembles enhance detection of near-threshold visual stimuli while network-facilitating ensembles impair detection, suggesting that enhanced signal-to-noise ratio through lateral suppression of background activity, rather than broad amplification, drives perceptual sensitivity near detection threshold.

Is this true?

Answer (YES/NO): NO